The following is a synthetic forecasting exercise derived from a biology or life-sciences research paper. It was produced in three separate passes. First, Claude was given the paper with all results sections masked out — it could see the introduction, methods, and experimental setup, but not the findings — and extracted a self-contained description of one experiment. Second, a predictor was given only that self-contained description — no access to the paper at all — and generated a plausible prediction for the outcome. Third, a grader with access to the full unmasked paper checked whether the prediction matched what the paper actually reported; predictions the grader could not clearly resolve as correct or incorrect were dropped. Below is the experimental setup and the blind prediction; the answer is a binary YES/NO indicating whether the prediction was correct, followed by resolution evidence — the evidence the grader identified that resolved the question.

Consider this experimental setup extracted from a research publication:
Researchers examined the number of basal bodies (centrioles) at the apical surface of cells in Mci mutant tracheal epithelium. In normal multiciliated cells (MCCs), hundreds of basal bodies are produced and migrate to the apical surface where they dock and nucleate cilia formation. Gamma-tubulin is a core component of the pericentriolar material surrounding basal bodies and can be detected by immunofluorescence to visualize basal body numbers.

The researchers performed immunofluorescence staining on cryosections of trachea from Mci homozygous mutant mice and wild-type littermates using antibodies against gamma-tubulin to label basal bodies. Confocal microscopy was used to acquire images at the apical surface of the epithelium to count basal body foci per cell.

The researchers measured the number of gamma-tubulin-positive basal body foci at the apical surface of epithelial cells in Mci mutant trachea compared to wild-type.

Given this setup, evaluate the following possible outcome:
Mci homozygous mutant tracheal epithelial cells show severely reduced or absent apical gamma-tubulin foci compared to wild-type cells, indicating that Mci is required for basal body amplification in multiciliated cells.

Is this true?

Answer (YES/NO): YES